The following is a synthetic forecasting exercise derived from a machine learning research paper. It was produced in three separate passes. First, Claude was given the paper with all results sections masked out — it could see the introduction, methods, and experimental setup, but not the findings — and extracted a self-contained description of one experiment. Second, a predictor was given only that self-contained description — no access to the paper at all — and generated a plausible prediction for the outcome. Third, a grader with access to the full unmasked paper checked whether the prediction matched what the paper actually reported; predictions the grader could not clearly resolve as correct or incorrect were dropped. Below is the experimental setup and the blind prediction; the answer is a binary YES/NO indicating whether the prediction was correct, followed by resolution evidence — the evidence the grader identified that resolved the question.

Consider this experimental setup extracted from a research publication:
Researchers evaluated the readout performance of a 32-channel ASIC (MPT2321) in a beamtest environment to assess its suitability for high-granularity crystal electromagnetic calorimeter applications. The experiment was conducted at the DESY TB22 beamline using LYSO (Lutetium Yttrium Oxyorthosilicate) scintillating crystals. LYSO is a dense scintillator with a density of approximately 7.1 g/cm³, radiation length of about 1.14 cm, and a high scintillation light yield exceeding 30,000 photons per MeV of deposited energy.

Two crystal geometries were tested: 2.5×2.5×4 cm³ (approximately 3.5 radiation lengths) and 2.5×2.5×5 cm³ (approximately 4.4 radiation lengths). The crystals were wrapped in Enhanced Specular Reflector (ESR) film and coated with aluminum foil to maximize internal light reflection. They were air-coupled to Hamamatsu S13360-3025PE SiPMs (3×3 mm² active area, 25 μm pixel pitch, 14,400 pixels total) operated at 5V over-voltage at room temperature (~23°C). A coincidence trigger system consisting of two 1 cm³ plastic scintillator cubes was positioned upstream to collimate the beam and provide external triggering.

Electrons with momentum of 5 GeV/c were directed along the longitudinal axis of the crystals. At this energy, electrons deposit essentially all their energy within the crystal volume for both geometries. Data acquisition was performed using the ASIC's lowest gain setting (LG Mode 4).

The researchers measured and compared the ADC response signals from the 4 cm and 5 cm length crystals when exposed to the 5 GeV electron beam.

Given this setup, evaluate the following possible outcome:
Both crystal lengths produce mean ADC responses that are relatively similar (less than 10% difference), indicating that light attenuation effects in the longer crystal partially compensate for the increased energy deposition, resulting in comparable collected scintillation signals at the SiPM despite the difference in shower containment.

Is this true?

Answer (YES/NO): NO